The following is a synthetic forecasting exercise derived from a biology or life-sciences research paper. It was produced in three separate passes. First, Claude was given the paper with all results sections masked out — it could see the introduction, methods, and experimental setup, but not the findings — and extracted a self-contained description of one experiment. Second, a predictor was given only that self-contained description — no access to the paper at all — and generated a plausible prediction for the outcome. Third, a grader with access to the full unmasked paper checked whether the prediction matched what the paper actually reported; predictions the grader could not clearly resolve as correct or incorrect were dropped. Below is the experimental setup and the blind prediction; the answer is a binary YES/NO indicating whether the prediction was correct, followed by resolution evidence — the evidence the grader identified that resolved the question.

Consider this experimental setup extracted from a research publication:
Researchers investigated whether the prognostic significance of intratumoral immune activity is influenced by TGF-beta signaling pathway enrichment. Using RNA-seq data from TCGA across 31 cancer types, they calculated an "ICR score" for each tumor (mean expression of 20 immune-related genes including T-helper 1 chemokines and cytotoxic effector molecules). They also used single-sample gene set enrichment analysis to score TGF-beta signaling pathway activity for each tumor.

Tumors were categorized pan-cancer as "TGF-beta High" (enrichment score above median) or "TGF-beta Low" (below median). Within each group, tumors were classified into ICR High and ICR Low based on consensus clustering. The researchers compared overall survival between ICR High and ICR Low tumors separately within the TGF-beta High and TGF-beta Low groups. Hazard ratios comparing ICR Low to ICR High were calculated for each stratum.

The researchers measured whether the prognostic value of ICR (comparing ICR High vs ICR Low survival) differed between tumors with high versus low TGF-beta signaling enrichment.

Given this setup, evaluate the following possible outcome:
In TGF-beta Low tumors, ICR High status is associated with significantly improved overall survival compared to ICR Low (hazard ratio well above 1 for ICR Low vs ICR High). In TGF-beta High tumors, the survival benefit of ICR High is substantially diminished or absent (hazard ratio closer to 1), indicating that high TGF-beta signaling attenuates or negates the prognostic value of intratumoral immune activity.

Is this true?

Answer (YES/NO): YES